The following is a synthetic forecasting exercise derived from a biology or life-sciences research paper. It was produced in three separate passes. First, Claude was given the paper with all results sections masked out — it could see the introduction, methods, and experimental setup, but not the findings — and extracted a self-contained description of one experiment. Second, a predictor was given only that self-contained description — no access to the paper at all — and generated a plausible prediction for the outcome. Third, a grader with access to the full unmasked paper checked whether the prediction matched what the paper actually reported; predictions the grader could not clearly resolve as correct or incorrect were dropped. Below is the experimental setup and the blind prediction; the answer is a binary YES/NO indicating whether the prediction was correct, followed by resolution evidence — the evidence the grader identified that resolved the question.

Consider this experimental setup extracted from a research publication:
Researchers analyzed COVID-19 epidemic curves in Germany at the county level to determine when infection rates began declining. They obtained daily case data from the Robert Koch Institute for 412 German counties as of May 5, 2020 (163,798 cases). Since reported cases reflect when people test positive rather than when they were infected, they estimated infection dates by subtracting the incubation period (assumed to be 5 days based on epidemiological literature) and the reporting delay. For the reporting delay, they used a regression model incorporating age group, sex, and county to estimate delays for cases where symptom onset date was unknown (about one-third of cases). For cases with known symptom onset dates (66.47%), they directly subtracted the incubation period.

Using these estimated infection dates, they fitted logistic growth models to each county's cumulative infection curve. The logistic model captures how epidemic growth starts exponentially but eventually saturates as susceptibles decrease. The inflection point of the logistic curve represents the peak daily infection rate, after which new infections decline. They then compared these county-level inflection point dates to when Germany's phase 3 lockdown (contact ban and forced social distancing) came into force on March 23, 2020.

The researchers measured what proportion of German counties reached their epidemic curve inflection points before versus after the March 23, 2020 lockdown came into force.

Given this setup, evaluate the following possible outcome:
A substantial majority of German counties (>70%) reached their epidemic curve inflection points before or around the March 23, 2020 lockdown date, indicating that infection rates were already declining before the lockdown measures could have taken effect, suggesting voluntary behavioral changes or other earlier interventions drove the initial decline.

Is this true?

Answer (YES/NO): NO